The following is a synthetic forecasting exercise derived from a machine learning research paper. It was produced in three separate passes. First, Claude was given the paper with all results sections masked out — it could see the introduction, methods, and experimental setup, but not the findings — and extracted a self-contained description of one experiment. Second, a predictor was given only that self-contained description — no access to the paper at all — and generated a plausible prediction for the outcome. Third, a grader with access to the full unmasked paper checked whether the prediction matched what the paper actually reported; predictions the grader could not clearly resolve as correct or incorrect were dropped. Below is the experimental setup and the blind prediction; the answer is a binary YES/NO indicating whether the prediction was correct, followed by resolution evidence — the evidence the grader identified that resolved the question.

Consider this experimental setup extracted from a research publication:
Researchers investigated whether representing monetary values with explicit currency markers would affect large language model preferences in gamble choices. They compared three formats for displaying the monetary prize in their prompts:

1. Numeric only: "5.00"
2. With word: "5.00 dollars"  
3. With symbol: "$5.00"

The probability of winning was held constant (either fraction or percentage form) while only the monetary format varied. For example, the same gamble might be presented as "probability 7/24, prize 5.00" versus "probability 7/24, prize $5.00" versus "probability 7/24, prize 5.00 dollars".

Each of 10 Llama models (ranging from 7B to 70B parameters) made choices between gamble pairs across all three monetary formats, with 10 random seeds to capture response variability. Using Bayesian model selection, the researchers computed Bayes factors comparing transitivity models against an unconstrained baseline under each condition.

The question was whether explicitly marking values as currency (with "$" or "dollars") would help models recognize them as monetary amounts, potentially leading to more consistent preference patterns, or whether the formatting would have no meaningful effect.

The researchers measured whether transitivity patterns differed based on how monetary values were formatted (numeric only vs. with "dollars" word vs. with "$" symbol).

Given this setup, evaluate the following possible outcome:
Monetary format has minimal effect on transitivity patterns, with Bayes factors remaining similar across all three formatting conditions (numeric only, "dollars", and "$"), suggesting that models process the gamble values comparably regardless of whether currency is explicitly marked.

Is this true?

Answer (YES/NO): NO